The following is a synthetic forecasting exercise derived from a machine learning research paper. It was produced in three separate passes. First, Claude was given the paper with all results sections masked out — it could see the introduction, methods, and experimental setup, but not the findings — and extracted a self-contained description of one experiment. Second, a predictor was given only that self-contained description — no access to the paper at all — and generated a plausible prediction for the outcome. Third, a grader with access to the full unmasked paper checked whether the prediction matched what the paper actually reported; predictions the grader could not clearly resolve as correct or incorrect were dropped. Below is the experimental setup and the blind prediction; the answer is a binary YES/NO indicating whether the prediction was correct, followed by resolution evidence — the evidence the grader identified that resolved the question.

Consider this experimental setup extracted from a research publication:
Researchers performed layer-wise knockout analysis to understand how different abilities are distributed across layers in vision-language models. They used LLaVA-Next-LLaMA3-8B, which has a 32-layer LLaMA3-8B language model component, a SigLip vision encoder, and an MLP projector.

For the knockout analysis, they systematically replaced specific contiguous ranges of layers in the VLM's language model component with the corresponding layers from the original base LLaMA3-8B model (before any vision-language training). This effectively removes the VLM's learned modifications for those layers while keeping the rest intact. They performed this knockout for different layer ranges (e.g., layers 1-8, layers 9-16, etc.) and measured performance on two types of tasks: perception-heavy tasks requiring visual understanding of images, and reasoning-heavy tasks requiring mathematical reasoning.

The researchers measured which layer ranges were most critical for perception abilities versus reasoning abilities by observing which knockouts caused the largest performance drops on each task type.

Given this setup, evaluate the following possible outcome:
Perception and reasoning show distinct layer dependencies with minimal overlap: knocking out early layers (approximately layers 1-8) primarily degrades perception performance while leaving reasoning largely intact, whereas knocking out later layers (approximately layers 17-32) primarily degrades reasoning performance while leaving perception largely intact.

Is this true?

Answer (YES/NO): NO